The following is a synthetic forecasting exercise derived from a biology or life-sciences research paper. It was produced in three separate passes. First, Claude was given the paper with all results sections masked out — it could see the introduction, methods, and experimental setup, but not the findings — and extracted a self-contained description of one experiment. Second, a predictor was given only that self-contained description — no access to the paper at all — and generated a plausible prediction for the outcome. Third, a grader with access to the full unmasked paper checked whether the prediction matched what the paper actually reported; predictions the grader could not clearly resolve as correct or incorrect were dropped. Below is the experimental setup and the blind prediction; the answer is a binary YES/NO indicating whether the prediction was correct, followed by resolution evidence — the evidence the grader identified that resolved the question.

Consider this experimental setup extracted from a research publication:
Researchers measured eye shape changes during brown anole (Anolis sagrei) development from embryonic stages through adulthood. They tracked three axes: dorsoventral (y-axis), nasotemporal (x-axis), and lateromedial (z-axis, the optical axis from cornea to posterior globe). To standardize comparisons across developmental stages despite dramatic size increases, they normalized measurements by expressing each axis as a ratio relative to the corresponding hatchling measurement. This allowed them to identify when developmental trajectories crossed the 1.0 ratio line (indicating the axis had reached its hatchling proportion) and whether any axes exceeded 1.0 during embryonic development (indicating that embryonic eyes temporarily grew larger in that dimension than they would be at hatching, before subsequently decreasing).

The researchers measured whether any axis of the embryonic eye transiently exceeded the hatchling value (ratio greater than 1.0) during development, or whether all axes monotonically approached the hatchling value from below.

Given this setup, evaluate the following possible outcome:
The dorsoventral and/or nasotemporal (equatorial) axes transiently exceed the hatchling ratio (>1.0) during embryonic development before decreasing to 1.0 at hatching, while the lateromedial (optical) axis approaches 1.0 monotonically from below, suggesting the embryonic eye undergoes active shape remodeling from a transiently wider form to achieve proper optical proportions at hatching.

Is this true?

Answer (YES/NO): NO